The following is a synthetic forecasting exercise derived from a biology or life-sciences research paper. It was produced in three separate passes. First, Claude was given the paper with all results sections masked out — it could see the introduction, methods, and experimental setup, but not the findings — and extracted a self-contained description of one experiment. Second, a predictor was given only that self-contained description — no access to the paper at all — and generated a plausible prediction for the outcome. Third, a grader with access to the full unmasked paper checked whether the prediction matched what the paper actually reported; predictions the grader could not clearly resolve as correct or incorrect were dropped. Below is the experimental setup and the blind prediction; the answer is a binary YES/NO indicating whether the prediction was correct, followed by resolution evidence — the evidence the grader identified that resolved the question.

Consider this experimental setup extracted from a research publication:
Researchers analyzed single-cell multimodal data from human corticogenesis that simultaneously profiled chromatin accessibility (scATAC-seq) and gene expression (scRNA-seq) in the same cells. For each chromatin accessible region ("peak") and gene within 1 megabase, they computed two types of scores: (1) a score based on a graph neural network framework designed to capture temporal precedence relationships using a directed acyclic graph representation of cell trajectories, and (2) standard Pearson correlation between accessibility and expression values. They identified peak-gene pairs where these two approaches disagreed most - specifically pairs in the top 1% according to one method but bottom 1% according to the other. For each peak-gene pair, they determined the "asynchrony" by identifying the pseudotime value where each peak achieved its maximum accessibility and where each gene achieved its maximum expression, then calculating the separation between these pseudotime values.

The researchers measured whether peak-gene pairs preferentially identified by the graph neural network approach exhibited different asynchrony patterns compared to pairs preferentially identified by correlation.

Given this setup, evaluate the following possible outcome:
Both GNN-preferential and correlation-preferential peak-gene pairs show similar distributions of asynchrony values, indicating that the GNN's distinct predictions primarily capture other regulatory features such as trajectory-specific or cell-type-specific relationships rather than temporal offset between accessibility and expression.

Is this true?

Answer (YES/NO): NO